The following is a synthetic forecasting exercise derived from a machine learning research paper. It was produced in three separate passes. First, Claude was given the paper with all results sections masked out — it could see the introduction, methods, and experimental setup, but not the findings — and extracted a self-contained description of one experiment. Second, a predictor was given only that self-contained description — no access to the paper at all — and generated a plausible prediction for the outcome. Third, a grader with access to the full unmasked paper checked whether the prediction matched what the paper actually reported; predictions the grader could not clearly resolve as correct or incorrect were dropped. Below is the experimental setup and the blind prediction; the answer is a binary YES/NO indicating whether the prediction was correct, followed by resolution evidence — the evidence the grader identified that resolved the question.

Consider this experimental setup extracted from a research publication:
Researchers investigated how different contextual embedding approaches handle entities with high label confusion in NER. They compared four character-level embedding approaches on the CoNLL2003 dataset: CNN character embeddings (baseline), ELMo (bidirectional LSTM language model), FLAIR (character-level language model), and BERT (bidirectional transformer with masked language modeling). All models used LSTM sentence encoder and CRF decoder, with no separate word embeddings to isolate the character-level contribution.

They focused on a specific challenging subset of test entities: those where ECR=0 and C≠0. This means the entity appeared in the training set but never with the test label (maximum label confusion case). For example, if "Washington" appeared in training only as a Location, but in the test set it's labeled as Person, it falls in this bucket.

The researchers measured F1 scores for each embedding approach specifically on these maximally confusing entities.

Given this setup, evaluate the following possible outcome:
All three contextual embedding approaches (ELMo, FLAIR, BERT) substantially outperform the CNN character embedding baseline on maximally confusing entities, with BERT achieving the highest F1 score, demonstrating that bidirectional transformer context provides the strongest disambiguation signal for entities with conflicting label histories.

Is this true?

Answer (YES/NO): NO